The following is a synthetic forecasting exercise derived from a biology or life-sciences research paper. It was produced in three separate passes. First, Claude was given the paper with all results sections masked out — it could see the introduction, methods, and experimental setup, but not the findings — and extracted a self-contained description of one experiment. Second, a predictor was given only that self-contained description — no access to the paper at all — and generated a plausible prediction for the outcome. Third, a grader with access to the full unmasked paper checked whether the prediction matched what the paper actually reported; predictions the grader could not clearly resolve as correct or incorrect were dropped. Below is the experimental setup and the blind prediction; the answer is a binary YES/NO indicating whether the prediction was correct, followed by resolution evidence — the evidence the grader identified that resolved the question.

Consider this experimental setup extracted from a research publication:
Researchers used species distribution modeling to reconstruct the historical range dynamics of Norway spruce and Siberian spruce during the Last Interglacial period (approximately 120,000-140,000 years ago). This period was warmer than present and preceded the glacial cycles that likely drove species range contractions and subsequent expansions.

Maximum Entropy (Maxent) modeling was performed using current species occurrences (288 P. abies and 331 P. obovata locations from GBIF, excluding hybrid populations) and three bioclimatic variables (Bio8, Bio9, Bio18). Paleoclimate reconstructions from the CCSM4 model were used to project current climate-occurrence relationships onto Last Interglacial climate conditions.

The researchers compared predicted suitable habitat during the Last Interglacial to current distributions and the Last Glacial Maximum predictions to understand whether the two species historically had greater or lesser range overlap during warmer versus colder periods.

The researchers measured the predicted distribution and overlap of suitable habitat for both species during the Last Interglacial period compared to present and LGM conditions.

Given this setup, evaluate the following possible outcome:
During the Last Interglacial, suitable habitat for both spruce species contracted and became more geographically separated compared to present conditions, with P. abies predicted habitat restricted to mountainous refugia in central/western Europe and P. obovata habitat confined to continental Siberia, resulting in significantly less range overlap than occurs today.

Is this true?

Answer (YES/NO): NO